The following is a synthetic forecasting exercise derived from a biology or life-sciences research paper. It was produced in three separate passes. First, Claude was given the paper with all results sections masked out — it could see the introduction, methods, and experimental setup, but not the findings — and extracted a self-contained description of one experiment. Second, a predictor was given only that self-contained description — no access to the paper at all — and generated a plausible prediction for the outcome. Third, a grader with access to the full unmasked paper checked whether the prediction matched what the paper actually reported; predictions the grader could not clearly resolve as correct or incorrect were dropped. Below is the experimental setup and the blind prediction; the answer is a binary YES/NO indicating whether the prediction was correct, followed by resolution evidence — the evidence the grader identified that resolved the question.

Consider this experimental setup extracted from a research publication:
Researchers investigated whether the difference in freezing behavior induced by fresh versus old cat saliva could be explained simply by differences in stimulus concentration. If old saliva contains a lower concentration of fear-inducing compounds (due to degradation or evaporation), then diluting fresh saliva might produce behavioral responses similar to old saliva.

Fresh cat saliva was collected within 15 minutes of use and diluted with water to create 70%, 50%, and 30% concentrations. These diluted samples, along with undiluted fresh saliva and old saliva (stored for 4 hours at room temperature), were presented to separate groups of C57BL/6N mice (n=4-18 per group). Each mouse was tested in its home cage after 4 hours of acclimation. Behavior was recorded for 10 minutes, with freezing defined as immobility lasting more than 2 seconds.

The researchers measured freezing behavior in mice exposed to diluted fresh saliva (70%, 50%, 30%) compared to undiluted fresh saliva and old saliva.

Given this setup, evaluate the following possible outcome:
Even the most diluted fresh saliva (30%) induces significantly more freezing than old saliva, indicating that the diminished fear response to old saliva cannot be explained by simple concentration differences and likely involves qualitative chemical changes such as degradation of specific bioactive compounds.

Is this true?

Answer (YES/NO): NO